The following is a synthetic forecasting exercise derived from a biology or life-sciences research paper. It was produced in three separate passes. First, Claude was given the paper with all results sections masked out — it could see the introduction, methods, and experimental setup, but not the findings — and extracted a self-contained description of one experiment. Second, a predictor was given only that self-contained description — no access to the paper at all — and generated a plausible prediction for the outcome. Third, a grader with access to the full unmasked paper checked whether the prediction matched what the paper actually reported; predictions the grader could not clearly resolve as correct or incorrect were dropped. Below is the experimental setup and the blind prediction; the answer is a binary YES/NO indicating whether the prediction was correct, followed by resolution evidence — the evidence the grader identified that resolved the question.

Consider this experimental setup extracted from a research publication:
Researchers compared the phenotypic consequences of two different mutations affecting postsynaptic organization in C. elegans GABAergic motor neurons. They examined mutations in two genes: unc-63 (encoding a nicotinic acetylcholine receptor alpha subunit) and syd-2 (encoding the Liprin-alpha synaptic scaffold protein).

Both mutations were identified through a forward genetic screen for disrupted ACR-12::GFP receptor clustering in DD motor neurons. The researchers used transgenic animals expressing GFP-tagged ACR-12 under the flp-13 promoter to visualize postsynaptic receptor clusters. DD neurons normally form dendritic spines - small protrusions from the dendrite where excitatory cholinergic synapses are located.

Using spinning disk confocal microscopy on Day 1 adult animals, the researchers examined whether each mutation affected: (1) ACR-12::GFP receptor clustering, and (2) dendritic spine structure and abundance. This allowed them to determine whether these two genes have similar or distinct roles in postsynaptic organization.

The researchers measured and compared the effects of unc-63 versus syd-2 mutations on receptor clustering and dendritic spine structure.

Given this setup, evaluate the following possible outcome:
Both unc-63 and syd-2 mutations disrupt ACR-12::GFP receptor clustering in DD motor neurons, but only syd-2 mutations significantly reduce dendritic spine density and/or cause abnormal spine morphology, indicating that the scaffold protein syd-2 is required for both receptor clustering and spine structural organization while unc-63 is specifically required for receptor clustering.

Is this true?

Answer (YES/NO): YES